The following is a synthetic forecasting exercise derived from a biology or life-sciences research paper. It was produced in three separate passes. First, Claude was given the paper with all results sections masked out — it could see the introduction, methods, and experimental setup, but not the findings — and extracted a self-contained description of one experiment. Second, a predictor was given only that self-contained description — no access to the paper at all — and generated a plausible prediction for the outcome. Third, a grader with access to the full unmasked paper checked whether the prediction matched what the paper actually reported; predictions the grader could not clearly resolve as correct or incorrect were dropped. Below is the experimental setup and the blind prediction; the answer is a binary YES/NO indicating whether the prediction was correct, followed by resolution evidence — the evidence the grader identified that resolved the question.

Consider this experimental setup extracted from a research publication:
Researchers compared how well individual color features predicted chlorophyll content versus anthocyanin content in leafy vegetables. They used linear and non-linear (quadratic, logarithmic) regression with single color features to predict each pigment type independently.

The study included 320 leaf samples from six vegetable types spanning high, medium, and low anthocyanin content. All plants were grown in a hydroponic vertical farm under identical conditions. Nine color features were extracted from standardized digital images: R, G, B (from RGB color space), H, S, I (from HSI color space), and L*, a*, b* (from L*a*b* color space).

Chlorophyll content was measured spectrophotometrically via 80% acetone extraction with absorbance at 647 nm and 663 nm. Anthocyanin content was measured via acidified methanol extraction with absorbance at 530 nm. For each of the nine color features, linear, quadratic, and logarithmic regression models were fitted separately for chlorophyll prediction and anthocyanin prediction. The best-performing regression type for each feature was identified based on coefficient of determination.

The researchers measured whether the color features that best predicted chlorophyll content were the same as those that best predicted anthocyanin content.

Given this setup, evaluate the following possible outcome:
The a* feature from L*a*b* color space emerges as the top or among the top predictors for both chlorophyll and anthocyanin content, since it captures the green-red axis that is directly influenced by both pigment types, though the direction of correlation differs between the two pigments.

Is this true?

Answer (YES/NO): NO